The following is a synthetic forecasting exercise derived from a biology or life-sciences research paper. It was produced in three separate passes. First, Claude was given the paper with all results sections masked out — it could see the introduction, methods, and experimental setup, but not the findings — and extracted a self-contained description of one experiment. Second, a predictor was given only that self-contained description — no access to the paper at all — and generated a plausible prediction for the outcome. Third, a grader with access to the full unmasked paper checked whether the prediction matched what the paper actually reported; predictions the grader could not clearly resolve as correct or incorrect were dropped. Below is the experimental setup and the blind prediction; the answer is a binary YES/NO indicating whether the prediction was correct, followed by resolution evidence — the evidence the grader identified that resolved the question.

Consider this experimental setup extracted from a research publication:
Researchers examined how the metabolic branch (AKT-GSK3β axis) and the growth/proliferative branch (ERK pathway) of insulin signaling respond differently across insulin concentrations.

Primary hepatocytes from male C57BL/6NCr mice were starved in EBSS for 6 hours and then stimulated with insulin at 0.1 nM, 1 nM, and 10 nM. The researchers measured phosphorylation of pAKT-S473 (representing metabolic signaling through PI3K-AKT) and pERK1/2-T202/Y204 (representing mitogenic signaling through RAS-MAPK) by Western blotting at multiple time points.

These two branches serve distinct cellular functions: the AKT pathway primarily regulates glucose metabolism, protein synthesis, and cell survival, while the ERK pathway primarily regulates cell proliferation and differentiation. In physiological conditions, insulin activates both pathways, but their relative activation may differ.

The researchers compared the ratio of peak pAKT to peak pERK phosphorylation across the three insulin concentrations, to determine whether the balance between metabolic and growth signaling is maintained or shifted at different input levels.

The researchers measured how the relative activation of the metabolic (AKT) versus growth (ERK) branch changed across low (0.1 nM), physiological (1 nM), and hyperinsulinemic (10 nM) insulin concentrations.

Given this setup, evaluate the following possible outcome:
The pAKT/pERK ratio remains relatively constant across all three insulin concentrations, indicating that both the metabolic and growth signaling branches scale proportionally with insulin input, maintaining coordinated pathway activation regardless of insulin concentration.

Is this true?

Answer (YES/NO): NO